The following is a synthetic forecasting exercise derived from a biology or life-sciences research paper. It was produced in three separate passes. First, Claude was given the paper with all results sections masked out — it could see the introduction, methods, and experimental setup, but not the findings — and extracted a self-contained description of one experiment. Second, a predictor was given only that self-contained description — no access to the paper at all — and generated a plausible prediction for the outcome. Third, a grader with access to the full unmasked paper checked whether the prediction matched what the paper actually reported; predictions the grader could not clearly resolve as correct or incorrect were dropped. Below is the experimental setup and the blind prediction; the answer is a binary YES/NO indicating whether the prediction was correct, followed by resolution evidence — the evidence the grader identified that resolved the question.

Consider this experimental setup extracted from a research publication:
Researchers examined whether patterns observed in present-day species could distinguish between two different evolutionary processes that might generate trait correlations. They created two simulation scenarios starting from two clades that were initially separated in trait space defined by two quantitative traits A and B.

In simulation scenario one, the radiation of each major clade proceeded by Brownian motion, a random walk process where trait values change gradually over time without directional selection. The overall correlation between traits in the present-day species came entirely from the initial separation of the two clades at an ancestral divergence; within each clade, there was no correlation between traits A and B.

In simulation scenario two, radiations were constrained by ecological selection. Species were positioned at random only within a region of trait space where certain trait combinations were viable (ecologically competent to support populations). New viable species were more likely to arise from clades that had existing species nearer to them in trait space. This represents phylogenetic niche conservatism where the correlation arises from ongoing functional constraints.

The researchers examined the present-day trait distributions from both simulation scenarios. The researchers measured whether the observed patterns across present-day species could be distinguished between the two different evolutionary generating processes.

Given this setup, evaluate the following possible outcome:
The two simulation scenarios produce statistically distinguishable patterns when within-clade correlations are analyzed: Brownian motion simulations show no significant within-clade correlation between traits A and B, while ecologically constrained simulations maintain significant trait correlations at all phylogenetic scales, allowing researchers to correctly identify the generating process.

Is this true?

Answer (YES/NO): NO